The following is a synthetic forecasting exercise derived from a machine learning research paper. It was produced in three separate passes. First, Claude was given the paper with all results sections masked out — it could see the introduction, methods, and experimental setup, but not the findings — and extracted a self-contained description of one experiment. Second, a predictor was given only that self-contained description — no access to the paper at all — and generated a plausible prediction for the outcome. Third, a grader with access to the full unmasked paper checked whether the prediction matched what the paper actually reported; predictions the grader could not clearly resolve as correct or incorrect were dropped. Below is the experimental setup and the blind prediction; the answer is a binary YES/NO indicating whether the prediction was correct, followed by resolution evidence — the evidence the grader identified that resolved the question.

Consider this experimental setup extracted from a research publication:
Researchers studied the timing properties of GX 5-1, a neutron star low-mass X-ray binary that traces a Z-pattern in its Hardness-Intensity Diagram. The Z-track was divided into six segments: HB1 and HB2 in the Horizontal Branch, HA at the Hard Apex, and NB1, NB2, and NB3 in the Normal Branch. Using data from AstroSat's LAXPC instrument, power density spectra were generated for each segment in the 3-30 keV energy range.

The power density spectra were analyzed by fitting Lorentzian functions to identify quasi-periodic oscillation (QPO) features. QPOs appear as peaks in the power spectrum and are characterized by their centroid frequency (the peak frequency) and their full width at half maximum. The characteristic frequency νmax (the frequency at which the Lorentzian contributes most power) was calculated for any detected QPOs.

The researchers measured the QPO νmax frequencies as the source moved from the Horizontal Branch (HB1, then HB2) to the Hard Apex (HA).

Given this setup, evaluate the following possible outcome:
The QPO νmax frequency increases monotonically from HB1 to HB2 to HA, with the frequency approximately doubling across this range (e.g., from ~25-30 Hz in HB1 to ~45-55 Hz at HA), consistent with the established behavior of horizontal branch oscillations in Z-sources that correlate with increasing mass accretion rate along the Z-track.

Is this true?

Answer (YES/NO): NO